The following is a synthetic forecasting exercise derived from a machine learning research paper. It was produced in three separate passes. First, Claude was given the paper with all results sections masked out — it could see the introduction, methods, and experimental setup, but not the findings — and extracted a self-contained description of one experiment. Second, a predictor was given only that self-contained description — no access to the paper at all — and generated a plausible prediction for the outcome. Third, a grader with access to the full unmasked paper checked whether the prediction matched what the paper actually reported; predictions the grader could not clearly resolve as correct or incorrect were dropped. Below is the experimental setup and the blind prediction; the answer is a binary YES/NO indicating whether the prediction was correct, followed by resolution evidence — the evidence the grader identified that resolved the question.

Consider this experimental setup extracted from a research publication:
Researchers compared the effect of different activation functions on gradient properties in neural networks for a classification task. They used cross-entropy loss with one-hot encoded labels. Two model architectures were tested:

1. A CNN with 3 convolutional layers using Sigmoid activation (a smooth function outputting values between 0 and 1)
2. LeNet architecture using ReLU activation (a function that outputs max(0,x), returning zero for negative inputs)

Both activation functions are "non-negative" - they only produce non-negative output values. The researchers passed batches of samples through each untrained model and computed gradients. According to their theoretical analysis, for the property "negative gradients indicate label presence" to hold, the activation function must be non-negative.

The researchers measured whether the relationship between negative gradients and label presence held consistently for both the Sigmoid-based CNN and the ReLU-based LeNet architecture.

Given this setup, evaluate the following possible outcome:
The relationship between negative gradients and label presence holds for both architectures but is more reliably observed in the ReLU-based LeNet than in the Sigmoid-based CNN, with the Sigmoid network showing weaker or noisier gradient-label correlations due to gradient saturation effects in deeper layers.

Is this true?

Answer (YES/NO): NO